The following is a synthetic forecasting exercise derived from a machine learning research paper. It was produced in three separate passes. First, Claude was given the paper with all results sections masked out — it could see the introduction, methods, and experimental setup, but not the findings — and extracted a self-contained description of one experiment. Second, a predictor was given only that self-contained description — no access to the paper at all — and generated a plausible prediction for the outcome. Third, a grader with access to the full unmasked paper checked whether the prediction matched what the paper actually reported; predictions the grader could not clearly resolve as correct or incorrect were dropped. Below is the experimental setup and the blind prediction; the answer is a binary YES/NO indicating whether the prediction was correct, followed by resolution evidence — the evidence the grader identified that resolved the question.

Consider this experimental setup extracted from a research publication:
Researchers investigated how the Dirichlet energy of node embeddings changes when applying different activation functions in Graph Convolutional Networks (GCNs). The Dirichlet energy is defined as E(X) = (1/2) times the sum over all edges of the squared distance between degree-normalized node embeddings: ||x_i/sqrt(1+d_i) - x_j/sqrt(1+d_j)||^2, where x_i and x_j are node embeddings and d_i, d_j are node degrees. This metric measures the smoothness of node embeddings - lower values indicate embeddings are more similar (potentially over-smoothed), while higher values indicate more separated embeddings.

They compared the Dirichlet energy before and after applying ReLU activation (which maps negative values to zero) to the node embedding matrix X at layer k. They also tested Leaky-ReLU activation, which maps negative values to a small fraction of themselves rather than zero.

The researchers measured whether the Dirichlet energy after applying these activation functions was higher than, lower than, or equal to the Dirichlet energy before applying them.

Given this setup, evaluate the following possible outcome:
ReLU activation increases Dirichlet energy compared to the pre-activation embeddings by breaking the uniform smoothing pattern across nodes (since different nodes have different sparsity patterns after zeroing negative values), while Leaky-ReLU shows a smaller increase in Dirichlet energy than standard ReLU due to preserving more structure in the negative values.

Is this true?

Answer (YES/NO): NO